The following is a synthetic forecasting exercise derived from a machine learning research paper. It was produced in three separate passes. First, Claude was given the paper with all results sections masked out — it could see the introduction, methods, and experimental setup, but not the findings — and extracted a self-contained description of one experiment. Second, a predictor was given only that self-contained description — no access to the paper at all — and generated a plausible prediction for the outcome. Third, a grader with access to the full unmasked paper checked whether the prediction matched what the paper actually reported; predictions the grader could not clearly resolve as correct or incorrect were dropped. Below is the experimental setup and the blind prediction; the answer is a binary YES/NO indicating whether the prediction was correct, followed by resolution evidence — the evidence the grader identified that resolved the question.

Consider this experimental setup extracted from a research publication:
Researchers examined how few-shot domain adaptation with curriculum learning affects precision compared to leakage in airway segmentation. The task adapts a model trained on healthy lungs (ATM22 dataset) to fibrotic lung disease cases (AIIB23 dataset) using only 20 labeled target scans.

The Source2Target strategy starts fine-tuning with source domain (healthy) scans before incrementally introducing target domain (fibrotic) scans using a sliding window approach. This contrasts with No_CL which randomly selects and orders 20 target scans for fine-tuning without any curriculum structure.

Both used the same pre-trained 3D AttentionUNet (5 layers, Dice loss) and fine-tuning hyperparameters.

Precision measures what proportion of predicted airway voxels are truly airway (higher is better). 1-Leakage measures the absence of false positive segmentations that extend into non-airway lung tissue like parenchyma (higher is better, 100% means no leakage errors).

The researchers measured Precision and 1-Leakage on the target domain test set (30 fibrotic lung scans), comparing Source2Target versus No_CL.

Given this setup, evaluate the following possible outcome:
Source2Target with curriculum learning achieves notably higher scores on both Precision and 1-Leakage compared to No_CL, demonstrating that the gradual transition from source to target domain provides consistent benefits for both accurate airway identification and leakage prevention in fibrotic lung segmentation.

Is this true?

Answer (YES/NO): NO